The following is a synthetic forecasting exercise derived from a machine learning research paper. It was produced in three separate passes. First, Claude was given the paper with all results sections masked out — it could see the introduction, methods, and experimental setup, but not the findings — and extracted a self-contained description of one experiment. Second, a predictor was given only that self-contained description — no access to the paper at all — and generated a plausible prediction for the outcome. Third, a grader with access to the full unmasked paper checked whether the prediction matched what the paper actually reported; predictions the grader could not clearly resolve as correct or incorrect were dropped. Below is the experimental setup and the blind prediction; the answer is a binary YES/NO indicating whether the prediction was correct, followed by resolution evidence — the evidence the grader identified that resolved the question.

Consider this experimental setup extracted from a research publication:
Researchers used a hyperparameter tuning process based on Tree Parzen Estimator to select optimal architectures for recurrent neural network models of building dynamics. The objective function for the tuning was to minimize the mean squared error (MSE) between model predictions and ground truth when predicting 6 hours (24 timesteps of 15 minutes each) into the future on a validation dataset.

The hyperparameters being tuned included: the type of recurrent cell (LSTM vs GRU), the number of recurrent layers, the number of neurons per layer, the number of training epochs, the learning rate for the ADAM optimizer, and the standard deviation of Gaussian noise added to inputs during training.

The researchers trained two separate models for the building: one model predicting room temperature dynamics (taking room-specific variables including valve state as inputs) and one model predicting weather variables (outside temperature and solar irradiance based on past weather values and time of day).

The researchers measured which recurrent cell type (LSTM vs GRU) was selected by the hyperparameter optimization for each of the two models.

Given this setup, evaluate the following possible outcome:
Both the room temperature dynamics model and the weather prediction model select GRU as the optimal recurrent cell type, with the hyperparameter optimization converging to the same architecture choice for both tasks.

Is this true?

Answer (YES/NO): NO